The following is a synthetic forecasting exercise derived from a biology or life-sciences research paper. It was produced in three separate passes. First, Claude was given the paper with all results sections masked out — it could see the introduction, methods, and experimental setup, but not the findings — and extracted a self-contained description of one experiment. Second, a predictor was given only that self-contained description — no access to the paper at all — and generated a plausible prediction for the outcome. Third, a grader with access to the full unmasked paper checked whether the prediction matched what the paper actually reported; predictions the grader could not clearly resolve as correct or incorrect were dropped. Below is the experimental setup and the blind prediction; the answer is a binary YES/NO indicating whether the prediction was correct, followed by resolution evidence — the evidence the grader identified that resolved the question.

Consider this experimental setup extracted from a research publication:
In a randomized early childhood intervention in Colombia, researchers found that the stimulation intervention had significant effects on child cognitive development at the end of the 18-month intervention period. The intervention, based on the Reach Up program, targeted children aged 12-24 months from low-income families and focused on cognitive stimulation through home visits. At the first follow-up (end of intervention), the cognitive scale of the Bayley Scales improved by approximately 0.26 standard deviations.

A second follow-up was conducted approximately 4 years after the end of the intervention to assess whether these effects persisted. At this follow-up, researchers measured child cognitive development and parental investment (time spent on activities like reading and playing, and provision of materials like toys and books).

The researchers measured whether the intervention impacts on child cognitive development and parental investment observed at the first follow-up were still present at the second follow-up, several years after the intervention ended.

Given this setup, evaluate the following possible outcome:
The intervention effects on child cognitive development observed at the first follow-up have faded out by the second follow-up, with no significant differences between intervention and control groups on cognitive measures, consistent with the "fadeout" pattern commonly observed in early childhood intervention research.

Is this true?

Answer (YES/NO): YES